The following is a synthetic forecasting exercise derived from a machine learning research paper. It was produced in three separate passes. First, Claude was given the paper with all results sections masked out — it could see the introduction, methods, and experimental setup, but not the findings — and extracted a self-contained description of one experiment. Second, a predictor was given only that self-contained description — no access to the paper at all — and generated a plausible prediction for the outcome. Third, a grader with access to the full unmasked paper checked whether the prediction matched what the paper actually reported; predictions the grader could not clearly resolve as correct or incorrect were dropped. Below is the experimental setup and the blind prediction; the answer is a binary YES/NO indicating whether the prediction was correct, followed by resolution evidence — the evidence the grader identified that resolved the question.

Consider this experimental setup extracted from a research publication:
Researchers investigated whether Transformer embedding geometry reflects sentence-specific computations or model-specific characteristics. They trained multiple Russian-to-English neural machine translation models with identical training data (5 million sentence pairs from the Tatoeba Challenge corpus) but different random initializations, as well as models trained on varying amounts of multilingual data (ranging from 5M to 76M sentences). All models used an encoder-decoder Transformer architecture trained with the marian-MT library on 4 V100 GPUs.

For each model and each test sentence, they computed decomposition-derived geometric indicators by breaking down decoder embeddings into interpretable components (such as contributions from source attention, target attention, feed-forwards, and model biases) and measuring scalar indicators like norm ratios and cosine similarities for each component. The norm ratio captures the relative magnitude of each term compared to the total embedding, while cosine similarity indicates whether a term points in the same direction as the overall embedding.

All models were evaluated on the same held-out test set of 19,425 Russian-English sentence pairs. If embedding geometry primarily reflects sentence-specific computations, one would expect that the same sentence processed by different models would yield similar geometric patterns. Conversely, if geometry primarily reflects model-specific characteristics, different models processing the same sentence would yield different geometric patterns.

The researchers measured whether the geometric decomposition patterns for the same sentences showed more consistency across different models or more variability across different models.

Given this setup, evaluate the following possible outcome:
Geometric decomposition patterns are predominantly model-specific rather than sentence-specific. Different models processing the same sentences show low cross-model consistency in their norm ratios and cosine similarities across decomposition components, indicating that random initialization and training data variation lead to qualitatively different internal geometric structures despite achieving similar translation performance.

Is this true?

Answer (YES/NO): YES